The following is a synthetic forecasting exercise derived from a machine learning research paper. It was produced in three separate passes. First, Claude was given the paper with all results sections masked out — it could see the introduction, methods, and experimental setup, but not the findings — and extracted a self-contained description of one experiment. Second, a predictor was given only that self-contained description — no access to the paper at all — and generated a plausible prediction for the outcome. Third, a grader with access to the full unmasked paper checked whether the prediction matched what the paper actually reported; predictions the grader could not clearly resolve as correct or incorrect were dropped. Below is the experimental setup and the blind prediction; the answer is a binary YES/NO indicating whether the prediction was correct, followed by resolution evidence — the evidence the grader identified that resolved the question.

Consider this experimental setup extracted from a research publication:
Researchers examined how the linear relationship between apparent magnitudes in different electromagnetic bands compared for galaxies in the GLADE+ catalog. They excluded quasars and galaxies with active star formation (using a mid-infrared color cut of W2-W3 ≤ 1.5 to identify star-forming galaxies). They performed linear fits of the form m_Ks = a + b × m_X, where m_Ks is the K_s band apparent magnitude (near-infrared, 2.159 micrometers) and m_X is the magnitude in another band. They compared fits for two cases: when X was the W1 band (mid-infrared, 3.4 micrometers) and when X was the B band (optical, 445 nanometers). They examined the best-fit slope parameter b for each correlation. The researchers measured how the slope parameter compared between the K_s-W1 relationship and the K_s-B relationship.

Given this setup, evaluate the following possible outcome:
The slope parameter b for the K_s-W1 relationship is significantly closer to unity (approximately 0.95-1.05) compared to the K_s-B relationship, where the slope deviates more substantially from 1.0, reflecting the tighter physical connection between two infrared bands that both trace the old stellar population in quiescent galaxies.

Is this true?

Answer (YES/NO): NO